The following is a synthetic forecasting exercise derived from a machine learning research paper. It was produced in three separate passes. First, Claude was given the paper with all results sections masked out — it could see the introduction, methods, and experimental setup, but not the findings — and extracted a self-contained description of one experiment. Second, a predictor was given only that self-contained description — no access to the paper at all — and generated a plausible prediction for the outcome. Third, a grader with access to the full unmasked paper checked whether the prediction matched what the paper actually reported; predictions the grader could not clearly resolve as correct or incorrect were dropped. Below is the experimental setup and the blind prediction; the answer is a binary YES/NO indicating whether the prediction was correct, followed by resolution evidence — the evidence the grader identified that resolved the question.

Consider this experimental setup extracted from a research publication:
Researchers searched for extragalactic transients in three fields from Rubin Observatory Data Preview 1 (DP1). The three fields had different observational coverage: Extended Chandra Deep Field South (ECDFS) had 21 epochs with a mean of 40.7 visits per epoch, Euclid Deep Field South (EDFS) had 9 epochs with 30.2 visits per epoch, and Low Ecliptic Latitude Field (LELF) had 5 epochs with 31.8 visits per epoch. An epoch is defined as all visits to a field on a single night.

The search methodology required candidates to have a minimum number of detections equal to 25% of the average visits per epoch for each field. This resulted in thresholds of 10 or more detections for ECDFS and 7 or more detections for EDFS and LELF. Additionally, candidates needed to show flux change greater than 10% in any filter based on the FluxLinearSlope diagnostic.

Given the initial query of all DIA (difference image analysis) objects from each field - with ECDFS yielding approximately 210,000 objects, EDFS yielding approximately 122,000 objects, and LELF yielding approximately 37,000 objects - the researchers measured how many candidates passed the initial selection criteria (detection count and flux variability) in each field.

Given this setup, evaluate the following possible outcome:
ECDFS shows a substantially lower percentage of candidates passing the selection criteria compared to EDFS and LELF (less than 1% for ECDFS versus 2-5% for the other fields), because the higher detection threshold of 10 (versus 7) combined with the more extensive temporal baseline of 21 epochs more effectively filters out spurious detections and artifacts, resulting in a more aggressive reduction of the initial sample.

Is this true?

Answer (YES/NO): NO